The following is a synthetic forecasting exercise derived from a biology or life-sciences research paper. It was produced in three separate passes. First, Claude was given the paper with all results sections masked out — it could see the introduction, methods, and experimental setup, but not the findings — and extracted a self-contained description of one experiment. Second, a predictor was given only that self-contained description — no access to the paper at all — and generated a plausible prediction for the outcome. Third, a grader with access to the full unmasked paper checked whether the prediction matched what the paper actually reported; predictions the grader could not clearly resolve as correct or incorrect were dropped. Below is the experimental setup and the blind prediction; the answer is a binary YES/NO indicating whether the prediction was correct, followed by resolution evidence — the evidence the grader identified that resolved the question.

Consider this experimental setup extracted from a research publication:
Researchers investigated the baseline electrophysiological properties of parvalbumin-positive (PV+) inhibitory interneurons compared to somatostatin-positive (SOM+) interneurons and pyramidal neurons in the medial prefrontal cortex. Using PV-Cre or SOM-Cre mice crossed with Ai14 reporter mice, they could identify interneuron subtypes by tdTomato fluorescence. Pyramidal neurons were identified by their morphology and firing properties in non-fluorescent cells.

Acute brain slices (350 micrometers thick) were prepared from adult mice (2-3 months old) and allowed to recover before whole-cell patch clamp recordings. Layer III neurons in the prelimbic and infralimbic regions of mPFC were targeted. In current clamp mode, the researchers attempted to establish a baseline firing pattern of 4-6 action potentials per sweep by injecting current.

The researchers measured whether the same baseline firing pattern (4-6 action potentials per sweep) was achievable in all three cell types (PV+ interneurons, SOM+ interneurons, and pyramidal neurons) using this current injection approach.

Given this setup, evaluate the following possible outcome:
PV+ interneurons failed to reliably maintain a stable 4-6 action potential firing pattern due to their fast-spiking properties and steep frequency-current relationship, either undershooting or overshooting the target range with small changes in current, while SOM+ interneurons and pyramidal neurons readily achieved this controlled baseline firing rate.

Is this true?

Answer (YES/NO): YES